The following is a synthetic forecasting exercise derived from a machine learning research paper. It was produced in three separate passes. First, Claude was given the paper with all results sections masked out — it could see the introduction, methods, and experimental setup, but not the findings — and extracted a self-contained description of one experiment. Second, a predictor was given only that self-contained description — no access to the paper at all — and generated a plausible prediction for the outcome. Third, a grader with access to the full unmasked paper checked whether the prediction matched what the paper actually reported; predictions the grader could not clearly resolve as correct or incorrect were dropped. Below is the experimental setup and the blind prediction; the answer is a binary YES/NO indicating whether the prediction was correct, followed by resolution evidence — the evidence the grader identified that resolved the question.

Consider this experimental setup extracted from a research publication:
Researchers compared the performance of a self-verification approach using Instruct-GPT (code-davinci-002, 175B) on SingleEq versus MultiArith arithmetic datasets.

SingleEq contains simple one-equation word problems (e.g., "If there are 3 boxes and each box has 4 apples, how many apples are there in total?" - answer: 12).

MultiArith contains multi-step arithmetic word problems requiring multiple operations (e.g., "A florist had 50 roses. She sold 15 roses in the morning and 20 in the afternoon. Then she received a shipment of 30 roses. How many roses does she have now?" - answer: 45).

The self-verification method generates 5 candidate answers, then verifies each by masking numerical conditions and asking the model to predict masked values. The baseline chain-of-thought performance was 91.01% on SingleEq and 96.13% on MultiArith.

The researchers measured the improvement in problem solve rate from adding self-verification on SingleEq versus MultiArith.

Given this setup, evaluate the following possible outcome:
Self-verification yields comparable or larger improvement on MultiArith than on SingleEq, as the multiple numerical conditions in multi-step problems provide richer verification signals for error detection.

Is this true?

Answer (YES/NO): YES